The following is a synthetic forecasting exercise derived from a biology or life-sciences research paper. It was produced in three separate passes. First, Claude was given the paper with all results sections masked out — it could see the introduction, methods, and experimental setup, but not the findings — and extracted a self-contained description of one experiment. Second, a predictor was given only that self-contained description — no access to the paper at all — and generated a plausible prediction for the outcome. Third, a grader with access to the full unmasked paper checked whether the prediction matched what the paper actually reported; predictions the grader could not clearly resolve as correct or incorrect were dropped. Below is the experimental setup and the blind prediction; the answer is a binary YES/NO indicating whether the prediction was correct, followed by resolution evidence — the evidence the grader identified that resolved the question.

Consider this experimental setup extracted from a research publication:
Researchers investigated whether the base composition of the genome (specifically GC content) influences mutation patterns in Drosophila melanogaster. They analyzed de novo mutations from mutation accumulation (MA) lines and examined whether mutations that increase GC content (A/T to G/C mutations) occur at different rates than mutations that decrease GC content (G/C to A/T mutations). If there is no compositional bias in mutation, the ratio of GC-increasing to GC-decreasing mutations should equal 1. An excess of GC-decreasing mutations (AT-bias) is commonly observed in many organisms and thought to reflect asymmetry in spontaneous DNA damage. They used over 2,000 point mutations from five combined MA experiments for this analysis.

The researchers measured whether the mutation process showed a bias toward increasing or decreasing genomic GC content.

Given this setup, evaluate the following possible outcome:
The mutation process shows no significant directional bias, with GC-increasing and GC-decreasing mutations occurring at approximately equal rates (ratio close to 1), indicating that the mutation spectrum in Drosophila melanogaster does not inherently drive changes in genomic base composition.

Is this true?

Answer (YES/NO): NO